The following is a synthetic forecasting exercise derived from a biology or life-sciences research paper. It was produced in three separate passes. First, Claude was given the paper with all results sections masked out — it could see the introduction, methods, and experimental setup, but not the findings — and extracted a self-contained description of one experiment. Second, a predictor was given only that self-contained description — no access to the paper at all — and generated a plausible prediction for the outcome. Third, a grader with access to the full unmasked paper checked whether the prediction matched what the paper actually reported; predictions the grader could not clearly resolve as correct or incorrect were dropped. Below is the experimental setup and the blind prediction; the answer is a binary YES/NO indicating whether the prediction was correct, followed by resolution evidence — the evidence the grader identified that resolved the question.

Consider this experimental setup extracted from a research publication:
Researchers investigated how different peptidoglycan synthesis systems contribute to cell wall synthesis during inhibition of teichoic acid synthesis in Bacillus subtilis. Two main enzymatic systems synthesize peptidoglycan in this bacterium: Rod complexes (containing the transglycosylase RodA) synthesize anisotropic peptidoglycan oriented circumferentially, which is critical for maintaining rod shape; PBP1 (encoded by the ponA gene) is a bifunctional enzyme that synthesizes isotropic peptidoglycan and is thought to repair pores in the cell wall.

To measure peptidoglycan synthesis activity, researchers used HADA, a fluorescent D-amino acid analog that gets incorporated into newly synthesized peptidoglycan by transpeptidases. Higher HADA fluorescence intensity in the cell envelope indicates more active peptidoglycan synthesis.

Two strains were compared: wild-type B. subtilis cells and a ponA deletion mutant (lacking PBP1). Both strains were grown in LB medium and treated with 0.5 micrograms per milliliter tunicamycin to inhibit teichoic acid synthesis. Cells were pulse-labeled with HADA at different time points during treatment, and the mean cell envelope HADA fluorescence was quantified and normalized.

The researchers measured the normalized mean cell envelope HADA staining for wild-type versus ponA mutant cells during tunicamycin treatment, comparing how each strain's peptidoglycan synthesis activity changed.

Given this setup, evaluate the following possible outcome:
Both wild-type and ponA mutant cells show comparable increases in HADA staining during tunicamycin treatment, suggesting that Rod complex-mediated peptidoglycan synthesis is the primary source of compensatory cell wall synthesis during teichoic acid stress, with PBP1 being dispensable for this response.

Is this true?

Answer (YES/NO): NO